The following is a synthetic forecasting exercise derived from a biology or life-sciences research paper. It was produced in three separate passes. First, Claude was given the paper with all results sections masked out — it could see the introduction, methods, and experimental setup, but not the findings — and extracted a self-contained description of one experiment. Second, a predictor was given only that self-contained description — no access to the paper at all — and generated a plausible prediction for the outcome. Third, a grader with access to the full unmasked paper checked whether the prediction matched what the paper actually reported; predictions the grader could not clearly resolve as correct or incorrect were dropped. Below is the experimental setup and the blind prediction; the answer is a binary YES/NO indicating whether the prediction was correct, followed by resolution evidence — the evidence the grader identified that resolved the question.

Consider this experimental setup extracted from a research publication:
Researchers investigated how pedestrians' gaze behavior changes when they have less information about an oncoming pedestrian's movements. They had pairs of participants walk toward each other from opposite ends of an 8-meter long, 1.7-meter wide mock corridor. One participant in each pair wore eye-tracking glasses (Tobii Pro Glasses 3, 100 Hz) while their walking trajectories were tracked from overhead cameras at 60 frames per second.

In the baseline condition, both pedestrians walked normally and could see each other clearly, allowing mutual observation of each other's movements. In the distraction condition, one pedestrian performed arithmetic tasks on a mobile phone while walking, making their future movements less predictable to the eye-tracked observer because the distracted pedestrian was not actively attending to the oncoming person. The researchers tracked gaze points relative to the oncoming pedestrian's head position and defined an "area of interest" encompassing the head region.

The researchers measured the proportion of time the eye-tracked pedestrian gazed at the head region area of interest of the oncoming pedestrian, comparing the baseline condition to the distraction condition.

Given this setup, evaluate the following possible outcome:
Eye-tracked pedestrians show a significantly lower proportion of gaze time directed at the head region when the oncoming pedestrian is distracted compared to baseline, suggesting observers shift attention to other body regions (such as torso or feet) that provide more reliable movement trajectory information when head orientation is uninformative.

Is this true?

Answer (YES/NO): NO